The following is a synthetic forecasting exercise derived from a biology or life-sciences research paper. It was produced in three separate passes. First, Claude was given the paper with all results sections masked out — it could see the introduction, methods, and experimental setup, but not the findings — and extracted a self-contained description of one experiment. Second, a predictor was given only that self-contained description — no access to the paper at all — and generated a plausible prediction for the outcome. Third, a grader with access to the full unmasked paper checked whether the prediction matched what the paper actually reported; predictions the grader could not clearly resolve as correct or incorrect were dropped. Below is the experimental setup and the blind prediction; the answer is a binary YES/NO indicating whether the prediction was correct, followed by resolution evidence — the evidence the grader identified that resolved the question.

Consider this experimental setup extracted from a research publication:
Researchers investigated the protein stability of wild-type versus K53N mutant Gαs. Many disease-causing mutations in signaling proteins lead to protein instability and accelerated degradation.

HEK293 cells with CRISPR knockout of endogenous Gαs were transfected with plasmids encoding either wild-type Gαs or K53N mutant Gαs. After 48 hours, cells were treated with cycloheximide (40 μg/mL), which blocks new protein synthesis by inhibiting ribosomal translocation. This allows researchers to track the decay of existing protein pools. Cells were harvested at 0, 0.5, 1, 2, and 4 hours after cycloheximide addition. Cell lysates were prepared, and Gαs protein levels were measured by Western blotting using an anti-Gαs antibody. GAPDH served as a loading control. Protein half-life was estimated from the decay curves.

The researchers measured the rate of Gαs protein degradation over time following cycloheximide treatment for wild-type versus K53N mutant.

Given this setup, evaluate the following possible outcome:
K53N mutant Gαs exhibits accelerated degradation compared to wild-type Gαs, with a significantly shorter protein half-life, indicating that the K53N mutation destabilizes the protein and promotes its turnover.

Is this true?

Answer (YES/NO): YES